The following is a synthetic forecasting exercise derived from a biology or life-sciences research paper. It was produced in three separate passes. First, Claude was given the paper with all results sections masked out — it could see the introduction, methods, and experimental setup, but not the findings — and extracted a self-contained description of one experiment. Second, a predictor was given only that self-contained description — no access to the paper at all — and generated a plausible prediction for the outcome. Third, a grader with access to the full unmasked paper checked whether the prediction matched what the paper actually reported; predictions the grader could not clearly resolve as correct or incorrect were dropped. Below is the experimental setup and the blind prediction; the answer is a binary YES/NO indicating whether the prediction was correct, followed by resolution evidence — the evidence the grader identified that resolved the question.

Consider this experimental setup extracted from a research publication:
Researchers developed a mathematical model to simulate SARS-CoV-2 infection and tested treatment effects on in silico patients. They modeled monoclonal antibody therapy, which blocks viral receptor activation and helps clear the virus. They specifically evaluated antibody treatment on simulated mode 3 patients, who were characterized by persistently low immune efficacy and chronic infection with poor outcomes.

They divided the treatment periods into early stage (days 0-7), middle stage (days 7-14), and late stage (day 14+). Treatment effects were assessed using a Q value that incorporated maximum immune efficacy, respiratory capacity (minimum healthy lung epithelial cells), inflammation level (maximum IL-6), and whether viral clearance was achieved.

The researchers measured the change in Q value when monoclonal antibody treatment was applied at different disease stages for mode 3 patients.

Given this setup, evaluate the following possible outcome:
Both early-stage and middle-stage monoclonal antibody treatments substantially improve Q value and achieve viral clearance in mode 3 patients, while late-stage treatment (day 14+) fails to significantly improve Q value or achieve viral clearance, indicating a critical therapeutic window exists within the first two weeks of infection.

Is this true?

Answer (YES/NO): NO